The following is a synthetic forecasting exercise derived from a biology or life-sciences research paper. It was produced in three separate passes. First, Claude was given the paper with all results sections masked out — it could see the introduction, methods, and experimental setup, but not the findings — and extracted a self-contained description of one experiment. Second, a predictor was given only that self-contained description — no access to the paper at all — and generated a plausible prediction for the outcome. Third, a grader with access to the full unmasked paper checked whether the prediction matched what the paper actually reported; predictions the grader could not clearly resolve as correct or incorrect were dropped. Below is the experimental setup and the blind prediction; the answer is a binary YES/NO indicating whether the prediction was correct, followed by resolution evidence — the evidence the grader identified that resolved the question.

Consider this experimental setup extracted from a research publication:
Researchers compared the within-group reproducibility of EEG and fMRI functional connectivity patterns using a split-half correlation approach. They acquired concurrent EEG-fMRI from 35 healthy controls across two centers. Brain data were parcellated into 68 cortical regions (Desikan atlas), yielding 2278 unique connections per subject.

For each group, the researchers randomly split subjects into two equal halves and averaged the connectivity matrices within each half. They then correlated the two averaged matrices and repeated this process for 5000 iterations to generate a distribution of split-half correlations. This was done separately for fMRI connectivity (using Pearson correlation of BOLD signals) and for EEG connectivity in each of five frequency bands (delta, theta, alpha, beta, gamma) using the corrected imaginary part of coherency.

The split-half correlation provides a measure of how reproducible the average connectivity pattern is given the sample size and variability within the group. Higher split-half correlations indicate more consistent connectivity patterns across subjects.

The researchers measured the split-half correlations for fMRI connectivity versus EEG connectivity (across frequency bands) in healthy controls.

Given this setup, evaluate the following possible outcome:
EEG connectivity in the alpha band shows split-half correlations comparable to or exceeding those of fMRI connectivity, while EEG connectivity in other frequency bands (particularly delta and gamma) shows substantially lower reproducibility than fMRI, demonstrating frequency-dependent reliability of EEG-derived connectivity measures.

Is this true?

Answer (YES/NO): NO